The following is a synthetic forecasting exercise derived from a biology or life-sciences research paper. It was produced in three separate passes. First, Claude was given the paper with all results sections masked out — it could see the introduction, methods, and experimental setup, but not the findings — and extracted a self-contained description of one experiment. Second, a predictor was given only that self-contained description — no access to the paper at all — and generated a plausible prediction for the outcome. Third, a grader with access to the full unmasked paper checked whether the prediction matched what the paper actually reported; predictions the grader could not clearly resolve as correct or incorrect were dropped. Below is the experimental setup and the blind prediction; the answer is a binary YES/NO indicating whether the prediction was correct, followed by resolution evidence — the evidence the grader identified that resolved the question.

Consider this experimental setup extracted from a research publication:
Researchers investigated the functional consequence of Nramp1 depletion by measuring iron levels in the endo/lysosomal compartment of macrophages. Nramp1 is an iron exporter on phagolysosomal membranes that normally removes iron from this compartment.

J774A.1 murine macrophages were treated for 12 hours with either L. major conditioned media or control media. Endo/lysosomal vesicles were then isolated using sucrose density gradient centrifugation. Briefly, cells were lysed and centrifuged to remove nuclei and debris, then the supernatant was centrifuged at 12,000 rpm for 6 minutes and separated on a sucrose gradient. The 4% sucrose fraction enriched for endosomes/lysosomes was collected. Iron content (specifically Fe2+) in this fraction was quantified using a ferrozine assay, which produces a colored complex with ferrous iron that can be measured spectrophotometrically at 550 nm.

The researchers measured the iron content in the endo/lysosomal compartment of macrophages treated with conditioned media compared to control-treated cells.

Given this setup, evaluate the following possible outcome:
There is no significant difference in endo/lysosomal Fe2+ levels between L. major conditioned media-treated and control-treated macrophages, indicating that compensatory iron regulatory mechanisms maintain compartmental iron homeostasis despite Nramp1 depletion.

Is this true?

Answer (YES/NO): NO